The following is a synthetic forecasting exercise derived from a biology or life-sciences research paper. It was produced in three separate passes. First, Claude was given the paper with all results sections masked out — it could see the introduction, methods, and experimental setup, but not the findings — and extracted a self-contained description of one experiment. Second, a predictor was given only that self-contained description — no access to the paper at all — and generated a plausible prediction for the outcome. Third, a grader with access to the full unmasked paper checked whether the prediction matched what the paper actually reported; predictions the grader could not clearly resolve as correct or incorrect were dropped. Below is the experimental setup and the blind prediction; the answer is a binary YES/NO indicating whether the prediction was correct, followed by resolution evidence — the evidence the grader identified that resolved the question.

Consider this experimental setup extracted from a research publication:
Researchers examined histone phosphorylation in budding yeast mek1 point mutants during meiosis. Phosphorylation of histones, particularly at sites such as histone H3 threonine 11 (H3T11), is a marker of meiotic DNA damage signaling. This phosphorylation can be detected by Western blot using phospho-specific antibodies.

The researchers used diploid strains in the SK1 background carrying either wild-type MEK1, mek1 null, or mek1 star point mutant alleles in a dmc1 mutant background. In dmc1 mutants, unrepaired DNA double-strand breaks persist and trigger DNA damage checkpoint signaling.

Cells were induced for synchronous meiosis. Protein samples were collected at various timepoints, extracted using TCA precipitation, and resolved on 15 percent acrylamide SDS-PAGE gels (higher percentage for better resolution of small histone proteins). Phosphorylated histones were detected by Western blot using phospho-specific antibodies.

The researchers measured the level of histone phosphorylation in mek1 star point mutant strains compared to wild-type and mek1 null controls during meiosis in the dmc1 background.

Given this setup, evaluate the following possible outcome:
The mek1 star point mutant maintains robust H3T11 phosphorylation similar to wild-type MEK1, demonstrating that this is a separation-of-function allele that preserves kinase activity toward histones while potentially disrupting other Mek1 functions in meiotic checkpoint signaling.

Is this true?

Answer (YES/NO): NO